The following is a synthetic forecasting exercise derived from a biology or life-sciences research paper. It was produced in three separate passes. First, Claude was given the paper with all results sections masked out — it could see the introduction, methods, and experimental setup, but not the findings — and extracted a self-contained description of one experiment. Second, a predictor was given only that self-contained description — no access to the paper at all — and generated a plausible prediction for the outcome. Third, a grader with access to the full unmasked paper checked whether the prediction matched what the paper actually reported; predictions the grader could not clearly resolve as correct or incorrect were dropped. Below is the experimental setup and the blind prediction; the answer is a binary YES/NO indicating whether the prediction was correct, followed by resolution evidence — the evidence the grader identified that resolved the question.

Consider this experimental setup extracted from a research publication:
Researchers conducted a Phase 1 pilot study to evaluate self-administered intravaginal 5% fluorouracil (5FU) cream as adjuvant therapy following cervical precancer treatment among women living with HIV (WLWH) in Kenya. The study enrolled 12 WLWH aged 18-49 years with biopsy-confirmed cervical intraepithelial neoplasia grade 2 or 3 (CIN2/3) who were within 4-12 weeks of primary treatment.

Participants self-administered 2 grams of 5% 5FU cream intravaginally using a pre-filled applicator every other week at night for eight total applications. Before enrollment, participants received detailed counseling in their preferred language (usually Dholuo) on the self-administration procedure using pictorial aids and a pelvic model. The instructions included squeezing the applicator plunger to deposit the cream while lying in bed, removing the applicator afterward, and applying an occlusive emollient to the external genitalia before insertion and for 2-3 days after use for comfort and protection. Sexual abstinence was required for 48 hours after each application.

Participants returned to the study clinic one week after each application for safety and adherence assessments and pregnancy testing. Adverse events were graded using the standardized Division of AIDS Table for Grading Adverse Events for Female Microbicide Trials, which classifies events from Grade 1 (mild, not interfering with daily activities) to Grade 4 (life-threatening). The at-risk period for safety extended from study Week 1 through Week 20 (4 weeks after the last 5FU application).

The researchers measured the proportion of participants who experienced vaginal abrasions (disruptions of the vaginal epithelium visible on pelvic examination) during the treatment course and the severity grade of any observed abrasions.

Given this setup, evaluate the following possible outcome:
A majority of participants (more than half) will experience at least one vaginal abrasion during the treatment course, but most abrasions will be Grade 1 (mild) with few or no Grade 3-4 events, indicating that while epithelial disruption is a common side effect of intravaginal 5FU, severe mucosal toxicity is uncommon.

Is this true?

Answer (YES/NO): NO